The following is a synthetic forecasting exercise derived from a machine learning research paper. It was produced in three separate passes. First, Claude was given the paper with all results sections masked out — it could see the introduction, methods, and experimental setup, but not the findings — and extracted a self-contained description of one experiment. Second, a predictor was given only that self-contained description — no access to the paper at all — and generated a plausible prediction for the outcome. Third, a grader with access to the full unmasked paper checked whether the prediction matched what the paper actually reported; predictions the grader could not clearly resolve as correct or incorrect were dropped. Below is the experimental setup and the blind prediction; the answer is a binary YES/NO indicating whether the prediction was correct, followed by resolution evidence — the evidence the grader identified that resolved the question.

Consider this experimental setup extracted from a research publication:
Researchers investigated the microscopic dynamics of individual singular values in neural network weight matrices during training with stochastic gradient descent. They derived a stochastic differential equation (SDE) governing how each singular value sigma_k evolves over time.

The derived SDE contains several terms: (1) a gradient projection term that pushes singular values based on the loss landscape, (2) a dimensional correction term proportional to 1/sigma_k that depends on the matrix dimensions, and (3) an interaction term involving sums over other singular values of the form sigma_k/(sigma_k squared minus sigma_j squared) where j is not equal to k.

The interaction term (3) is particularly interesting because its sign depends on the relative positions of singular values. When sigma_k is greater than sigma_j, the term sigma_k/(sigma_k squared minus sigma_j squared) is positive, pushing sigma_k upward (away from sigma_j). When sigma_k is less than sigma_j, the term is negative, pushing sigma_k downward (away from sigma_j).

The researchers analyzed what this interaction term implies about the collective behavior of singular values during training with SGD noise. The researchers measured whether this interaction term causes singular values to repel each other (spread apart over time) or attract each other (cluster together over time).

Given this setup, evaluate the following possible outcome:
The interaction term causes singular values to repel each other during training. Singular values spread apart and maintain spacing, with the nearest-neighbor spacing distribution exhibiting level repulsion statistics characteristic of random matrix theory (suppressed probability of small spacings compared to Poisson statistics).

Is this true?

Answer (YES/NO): YES